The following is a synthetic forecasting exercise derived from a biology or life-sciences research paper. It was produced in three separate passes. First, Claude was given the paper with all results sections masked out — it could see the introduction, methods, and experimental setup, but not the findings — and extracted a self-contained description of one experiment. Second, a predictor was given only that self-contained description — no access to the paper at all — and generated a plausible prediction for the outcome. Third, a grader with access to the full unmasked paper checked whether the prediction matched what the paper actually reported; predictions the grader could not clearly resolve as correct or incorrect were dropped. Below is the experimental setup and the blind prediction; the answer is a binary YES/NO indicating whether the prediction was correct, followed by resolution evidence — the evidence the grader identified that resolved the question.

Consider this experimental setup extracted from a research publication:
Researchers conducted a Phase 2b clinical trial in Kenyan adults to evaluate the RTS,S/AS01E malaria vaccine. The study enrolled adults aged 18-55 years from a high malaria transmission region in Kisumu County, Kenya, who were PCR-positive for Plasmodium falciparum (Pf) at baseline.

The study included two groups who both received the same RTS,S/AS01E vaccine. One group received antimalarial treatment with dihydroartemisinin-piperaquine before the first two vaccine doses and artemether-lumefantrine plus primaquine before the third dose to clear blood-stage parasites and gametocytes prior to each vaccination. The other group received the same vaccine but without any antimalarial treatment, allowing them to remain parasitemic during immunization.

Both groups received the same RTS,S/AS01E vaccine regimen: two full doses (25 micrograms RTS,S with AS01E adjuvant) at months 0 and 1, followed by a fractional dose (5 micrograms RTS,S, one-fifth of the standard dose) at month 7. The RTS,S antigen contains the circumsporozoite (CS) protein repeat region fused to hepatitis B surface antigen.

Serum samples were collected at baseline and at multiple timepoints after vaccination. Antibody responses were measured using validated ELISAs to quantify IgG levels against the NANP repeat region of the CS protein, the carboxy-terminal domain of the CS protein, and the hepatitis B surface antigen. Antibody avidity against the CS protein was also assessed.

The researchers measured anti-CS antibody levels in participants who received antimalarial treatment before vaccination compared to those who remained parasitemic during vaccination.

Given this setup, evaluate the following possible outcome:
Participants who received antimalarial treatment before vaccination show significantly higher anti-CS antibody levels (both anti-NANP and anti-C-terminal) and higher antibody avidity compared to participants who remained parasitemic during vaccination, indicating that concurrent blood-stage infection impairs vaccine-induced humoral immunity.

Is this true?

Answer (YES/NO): NO